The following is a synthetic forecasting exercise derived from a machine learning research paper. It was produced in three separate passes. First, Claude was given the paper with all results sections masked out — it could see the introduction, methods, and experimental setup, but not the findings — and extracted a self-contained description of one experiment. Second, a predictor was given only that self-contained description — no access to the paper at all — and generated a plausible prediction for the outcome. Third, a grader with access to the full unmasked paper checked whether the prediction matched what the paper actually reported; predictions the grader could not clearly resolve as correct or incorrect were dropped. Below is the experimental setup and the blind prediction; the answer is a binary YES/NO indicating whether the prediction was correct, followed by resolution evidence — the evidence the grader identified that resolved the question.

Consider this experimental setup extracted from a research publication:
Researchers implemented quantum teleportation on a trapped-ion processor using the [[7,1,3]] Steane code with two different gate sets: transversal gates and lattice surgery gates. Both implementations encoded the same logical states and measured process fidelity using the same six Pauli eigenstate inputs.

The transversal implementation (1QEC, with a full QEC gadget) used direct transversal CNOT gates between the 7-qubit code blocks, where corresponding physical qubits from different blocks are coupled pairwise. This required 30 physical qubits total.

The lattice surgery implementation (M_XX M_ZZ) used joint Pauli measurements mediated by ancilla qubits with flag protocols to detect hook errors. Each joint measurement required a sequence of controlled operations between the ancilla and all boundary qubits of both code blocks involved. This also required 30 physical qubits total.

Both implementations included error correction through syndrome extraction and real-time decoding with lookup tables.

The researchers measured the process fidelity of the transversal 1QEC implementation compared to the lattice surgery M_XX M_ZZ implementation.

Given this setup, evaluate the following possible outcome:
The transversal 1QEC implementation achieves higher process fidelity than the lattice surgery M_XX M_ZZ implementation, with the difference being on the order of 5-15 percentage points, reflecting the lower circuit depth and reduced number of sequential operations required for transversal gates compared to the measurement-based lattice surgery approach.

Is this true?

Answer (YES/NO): YES